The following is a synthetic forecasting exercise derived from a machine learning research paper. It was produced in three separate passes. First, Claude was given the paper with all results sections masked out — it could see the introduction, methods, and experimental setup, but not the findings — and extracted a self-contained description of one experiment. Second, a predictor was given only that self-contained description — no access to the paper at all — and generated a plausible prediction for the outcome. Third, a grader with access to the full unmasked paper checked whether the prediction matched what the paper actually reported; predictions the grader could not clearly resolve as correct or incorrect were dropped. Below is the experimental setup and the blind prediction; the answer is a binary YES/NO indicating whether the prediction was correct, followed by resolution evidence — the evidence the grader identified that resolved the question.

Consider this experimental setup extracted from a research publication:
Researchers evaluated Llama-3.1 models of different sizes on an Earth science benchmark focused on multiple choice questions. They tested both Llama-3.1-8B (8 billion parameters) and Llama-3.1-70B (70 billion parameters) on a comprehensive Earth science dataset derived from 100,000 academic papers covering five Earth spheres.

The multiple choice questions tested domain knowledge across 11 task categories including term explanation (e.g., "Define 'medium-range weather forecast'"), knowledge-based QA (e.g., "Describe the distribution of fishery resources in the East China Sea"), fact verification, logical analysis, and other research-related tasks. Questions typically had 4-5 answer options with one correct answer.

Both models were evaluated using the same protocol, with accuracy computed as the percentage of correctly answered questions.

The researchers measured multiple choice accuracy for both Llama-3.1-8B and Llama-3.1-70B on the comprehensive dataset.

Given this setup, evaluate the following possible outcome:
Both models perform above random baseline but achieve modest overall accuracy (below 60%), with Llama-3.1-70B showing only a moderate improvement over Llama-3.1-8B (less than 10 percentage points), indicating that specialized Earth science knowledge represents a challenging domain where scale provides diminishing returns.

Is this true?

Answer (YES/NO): NO